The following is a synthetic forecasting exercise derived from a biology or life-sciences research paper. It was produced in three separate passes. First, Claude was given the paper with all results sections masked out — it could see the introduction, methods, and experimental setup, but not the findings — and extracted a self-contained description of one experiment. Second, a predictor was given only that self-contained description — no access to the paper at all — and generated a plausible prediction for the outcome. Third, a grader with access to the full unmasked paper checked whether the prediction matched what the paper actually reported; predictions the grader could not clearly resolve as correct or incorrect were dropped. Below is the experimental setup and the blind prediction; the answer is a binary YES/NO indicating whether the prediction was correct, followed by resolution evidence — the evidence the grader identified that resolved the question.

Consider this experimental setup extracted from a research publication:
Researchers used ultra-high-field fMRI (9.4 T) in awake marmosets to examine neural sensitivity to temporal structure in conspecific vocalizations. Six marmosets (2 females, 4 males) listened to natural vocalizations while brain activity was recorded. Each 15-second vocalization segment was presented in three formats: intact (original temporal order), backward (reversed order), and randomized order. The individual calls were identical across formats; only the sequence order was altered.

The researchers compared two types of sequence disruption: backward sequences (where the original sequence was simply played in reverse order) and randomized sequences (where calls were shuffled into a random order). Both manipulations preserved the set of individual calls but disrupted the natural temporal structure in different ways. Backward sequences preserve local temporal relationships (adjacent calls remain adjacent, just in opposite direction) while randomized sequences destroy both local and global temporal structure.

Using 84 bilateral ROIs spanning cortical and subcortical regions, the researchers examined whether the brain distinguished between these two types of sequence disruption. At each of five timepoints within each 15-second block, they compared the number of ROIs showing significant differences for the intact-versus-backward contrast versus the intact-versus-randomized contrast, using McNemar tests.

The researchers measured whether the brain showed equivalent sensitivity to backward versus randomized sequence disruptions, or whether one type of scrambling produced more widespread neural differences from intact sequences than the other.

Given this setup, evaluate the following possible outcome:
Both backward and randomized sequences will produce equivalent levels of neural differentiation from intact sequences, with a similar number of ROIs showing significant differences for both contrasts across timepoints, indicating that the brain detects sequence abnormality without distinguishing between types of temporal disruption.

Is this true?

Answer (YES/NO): NO